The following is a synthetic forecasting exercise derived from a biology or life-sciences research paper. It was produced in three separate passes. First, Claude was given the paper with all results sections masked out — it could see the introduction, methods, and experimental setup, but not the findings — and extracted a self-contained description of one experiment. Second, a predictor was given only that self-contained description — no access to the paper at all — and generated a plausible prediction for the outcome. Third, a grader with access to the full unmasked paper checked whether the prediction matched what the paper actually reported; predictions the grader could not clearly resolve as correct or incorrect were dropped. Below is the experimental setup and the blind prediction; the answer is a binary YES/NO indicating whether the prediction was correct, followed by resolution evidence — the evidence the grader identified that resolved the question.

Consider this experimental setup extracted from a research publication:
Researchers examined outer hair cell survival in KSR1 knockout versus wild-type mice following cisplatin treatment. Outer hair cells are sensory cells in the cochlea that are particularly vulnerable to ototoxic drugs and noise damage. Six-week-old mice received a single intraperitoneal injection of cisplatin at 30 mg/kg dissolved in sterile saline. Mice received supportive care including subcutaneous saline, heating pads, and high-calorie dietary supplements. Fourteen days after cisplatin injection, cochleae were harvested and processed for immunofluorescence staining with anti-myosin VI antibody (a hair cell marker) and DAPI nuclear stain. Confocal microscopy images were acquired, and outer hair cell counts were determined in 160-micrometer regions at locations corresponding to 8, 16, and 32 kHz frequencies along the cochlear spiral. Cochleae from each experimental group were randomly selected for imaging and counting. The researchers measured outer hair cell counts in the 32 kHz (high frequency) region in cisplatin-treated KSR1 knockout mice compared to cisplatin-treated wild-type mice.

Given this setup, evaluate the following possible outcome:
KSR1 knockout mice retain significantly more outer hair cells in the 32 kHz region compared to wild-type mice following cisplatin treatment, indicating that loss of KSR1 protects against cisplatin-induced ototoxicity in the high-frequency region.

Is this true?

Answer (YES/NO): YES